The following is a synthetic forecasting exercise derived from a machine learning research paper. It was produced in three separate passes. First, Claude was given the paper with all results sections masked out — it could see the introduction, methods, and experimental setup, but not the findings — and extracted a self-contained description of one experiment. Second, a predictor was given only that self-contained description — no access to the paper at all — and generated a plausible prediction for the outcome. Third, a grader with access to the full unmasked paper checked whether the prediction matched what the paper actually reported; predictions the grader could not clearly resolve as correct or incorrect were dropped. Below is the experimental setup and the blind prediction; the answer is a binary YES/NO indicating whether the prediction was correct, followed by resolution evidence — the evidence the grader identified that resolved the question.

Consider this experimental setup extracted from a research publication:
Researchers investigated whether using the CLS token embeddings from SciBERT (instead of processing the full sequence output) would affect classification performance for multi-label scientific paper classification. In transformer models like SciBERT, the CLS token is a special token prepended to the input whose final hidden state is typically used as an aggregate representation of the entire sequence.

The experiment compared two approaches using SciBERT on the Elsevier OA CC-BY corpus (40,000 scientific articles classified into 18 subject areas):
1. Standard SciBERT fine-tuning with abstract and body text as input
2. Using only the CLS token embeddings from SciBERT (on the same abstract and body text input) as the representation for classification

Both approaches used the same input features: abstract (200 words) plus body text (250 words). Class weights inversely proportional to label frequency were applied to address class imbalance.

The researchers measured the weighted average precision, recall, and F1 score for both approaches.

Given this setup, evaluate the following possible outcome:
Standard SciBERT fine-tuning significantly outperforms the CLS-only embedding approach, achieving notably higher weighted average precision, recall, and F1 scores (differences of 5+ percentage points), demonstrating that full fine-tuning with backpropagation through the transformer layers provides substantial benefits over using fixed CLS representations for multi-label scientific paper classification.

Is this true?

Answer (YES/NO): NO